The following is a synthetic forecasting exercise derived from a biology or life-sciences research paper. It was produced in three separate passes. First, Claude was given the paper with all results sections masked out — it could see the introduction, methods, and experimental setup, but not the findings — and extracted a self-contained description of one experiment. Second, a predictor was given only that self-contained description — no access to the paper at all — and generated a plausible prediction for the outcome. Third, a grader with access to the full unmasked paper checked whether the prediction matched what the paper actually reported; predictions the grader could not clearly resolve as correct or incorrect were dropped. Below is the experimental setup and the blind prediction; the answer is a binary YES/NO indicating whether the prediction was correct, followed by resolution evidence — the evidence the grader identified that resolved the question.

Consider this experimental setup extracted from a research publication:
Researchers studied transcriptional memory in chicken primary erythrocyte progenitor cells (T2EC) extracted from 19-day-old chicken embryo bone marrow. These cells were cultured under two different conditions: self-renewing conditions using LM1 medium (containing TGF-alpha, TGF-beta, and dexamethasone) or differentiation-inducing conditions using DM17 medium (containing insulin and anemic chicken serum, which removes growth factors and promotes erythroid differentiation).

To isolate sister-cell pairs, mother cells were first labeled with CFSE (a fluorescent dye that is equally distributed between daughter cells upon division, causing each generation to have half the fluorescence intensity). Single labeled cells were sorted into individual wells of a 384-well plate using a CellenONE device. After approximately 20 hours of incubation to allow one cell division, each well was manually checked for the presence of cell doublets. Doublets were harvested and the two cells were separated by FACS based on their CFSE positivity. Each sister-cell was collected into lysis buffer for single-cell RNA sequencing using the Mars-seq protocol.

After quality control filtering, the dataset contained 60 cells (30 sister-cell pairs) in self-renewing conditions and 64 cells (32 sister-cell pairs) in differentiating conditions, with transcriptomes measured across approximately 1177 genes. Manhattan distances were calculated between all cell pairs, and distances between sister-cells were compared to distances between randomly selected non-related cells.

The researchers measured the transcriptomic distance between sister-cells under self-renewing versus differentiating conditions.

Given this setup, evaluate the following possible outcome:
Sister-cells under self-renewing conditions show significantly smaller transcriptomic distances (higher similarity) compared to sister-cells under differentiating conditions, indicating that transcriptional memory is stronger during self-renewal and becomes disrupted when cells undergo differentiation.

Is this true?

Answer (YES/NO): NO